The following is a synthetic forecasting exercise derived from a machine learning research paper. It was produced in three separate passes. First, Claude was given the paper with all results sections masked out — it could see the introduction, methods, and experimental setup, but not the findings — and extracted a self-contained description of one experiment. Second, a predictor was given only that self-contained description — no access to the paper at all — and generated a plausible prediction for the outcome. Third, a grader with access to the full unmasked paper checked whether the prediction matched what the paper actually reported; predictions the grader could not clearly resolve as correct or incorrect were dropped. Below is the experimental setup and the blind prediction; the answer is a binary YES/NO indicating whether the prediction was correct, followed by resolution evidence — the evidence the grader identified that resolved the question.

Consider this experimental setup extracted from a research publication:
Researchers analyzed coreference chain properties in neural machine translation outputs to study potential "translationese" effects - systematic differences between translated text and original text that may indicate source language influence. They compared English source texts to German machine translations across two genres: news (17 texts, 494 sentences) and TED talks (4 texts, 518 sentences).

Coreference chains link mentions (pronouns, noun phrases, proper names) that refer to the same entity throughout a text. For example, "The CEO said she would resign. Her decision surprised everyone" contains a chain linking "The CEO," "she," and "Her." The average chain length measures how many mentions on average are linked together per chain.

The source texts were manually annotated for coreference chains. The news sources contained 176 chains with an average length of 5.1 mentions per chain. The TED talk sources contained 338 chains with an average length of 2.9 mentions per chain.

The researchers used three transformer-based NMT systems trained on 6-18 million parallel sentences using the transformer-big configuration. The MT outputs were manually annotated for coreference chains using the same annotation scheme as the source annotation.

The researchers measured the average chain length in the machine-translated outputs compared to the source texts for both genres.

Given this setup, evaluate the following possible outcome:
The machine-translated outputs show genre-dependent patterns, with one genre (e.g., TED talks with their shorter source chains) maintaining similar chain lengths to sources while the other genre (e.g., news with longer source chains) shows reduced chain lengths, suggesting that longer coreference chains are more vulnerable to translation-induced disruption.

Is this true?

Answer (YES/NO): NO